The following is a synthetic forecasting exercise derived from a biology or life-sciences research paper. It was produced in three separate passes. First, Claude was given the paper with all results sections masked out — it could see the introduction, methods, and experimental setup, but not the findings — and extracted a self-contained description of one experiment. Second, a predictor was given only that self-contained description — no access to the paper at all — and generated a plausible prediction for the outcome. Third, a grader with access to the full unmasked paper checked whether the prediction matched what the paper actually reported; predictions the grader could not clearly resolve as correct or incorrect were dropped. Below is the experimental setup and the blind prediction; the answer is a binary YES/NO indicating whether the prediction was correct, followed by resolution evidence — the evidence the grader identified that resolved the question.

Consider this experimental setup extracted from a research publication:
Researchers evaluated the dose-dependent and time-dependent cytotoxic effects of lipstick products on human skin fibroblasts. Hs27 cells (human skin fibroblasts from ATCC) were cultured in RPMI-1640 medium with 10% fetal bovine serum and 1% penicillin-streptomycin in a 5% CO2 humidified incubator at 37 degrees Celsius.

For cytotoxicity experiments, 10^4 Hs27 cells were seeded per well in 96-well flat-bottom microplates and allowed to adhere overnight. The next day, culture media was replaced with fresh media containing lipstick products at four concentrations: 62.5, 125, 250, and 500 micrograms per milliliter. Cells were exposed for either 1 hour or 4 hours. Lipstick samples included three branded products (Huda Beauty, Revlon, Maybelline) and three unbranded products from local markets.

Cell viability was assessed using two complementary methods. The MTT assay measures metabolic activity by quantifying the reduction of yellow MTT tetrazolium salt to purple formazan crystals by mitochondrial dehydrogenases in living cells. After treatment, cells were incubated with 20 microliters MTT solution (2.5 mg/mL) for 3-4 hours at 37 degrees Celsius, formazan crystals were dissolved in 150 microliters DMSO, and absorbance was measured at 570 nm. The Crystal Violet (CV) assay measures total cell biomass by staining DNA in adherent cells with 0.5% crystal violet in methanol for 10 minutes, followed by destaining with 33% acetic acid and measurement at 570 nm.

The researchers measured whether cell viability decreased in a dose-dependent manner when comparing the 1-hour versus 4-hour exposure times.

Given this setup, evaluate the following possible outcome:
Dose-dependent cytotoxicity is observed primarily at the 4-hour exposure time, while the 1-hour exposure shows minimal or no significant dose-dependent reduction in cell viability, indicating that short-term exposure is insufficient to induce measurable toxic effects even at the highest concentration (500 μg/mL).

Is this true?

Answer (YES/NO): NO